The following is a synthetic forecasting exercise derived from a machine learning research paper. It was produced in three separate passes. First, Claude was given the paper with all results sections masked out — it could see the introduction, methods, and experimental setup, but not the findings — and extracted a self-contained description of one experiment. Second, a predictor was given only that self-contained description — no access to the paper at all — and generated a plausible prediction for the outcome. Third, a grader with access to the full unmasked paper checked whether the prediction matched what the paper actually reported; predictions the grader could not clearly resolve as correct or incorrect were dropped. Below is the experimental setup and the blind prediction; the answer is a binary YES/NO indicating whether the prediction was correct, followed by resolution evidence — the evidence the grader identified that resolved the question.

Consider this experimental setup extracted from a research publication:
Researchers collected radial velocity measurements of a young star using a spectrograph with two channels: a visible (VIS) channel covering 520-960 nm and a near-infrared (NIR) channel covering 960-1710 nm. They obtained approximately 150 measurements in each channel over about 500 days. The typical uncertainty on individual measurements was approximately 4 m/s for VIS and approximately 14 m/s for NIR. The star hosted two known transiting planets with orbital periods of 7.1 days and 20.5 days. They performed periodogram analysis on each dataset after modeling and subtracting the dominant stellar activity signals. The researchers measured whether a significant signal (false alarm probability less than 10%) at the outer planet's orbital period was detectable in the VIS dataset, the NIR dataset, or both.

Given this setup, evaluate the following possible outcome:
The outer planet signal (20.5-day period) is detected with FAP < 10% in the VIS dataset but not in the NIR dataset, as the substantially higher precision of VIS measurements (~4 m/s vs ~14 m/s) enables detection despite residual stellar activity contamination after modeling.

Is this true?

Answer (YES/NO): YES